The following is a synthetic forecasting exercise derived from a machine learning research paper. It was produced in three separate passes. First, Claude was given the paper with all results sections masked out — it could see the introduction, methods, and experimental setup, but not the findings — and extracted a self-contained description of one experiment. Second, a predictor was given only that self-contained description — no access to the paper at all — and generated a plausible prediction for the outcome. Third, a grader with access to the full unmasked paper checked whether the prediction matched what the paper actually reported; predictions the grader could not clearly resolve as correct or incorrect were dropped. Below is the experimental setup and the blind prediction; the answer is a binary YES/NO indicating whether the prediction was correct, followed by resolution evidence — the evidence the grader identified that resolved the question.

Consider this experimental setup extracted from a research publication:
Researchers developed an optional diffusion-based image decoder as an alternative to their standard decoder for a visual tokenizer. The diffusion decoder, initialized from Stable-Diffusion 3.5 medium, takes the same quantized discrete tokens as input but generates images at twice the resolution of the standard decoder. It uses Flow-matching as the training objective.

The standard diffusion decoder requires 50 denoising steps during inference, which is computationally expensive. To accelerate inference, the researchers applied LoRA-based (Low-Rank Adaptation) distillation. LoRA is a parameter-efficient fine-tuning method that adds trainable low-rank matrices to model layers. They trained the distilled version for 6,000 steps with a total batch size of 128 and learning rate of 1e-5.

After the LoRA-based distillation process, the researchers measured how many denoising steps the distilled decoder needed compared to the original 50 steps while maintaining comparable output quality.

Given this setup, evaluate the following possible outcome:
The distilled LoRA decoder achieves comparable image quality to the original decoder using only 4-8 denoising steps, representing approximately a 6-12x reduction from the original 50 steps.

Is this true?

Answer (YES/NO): YES